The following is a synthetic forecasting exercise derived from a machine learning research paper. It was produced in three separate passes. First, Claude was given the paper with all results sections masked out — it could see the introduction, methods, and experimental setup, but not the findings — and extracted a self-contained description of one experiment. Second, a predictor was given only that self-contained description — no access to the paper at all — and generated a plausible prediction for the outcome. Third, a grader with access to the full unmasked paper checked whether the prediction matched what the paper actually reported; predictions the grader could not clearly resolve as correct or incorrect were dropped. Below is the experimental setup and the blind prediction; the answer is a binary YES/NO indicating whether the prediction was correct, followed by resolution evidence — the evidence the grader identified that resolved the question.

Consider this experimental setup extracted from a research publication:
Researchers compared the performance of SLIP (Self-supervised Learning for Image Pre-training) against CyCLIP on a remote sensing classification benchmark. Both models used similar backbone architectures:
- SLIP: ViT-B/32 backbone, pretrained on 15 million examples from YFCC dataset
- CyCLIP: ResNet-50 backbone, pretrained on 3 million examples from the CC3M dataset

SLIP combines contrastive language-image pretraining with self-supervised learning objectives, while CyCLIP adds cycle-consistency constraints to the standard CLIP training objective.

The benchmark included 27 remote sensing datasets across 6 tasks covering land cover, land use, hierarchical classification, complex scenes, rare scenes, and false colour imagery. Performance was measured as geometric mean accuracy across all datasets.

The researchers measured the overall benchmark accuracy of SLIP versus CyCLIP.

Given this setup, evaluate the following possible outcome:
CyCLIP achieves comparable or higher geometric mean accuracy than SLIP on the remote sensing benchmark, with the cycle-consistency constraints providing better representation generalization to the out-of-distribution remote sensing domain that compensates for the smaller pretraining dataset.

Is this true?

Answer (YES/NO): YES